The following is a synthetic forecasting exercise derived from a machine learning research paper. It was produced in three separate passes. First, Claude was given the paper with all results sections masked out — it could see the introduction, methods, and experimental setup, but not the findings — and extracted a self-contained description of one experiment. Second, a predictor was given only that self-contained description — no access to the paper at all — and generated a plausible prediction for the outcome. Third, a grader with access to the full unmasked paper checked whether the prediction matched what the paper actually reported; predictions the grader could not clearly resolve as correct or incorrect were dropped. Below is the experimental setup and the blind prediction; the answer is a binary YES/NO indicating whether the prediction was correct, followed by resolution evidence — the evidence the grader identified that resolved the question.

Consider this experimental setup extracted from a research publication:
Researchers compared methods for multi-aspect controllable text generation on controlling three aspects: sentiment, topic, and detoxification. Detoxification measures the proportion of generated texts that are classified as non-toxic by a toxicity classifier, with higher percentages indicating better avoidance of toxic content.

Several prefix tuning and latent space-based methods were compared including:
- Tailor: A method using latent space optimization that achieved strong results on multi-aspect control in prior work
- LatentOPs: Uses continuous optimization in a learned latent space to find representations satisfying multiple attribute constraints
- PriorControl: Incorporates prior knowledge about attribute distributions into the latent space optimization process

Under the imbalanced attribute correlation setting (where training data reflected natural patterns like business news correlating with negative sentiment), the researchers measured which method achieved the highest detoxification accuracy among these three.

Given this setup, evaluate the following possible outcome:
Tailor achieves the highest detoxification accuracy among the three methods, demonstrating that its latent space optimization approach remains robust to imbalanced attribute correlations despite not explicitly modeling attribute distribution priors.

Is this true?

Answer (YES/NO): YES